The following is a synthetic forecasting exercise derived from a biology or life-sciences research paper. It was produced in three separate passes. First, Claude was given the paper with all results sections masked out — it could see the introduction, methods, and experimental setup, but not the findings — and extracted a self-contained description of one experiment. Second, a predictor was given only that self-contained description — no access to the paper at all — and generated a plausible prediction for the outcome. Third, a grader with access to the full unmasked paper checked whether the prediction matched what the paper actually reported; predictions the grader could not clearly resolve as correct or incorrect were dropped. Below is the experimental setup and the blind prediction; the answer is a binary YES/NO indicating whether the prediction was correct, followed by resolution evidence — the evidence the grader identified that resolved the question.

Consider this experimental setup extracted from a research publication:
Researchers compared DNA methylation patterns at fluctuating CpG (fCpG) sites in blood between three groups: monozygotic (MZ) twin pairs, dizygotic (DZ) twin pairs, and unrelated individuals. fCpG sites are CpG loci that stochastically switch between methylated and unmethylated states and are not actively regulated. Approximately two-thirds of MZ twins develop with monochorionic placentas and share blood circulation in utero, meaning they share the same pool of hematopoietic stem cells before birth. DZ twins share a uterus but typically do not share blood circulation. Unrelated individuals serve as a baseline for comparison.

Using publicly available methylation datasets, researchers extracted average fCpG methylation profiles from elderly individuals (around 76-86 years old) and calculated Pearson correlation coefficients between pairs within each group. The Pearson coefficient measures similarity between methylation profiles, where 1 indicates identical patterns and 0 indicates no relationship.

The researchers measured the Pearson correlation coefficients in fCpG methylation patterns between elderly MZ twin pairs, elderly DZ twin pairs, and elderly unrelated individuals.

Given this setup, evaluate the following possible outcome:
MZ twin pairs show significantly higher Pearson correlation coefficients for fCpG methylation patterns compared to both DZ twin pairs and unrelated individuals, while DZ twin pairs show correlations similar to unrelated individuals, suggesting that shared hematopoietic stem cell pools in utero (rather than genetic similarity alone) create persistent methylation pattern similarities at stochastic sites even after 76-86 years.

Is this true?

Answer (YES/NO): YES